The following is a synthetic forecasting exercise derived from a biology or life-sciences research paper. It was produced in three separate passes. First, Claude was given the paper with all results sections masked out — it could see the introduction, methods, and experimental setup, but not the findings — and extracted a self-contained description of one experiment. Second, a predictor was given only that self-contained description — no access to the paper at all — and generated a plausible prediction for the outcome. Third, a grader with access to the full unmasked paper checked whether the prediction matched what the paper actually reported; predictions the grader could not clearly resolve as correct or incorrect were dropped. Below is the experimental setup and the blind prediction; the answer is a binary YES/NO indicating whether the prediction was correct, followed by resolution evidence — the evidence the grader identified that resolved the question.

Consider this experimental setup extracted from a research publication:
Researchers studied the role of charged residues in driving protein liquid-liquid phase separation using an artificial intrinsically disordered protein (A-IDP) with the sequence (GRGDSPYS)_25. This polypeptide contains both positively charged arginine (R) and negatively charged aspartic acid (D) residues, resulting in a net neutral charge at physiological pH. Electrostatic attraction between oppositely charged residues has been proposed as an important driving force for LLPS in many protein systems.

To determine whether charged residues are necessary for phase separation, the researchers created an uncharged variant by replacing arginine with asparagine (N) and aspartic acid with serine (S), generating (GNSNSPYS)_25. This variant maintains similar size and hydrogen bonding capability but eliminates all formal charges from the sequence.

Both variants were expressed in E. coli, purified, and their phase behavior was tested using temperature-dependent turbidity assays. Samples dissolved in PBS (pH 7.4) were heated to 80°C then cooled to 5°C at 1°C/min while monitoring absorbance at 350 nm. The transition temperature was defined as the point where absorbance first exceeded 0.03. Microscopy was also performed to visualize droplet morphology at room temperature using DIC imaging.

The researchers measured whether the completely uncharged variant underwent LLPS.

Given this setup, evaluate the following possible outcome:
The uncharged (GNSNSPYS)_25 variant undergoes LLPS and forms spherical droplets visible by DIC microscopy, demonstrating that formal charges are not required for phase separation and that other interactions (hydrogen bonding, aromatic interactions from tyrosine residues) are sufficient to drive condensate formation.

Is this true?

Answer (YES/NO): YES